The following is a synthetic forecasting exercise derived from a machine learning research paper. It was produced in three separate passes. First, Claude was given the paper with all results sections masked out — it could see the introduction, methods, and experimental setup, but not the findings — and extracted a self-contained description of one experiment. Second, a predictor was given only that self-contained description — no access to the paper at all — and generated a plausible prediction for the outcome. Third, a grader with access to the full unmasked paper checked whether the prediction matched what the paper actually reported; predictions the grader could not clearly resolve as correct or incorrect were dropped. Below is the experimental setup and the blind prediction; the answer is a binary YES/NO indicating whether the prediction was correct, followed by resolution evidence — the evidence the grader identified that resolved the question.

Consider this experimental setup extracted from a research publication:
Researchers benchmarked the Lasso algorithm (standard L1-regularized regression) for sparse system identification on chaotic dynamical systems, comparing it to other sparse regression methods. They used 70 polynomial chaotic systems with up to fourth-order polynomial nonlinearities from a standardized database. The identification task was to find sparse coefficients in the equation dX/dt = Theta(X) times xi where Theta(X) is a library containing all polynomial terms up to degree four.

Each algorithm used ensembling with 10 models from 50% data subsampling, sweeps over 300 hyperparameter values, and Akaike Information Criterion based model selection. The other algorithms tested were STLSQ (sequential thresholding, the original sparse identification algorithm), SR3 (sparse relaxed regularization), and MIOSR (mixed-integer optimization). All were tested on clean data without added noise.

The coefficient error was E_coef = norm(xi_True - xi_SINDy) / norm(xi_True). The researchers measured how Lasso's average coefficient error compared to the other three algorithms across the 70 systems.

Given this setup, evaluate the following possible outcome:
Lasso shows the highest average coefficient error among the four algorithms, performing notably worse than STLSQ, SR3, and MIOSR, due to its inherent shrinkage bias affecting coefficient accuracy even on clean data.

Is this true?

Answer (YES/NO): YES